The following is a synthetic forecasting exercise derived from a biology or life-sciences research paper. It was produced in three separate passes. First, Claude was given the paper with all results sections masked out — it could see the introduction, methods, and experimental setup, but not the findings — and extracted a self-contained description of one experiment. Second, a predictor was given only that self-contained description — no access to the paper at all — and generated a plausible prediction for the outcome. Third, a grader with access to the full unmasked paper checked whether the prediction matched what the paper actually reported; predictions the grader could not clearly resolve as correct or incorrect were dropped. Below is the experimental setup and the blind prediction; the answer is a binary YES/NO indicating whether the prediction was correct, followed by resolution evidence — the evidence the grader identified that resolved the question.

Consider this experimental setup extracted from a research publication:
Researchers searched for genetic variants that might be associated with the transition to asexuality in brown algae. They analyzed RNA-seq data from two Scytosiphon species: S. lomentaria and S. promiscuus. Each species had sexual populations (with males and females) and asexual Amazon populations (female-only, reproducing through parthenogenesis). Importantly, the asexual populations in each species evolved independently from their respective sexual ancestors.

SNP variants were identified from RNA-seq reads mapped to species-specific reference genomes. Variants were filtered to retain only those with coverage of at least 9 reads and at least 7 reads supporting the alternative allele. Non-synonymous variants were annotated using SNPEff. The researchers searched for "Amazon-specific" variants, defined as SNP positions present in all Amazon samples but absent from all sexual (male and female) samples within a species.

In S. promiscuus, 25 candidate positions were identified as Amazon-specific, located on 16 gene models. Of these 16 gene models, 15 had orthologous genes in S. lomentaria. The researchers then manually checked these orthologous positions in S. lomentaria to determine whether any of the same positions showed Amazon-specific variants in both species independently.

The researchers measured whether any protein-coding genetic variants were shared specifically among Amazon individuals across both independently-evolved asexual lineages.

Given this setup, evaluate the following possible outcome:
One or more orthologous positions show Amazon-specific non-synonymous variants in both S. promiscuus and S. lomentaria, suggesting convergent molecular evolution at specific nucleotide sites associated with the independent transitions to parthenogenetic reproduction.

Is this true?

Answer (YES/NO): YES